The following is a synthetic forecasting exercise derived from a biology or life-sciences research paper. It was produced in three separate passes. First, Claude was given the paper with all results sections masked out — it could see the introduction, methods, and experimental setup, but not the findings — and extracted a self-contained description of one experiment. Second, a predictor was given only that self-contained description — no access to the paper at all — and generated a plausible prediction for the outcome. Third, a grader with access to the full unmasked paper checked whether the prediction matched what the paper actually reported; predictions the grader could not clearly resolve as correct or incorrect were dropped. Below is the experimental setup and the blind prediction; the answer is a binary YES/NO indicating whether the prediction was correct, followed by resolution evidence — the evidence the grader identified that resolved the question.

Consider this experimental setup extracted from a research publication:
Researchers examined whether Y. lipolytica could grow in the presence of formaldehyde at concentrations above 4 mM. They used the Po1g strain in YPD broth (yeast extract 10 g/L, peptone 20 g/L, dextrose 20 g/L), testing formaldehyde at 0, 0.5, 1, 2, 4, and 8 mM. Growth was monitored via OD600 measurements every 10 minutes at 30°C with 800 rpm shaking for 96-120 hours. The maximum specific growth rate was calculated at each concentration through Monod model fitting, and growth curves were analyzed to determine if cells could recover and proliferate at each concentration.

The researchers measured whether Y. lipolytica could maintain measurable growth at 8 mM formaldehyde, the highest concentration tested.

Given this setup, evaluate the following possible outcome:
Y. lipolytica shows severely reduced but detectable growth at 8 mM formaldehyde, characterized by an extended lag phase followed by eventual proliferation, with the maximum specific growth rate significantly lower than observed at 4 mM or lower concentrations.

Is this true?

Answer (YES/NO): NO